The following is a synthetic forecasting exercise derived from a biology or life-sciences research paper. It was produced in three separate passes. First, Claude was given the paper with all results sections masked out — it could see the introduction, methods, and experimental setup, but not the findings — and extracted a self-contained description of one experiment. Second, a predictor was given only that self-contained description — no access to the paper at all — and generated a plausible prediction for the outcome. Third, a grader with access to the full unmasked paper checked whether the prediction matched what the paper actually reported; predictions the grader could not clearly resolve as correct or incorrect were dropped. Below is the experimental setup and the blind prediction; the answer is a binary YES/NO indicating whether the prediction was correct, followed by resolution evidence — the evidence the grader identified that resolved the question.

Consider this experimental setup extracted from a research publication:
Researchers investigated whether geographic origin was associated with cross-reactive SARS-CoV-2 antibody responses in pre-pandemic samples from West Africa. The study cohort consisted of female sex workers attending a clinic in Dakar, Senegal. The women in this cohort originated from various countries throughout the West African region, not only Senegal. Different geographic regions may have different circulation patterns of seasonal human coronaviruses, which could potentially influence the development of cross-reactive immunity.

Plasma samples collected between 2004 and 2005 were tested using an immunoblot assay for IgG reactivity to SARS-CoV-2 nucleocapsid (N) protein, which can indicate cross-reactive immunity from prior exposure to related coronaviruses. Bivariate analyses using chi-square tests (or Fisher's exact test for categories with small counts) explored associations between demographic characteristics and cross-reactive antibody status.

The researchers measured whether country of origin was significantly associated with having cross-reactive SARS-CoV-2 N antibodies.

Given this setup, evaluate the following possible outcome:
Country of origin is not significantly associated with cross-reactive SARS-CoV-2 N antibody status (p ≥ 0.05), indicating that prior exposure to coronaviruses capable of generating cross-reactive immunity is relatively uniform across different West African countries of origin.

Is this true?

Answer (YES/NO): YES